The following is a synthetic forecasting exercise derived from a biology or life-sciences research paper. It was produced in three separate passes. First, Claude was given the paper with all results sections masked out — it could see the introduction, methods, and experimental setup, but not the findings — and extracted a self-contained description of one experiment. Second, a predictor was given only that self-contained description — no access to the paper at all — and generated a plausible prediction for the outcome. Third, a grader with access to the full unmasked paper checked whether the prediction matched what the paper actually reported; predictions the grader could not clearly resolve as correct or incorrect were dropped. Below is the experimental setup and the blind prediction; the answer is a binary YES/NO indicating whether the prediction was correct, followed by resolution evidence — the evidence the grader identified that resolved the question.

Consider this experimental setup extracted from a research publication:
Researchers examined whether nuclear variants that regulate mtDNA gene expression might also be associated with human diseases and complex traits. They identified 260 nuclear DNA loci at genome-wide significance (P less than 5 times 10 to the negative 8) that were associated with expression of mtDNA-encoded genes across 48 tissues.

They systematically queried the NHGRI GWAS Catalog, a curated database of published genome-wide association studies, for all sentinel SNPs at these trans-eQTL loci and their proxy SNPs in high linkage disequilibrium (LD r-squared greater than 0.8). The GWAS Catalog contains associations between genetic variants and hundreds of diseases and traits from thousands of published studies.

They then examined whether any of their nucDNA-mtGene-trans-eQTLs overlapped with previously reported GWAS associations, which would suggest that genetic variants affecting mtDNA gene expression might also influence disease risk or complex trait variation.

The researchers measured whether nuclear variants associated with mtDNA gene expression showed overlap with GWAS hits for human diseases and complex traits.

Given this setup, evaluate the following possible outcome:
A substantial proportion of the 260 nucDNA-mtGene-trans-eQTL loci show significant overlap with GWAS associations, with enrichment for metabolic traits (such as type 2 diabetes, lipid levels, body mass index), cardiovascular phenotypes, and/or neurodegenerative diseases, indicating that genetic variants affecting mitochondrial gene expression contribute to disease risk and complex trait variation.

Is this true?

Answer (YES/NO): NO